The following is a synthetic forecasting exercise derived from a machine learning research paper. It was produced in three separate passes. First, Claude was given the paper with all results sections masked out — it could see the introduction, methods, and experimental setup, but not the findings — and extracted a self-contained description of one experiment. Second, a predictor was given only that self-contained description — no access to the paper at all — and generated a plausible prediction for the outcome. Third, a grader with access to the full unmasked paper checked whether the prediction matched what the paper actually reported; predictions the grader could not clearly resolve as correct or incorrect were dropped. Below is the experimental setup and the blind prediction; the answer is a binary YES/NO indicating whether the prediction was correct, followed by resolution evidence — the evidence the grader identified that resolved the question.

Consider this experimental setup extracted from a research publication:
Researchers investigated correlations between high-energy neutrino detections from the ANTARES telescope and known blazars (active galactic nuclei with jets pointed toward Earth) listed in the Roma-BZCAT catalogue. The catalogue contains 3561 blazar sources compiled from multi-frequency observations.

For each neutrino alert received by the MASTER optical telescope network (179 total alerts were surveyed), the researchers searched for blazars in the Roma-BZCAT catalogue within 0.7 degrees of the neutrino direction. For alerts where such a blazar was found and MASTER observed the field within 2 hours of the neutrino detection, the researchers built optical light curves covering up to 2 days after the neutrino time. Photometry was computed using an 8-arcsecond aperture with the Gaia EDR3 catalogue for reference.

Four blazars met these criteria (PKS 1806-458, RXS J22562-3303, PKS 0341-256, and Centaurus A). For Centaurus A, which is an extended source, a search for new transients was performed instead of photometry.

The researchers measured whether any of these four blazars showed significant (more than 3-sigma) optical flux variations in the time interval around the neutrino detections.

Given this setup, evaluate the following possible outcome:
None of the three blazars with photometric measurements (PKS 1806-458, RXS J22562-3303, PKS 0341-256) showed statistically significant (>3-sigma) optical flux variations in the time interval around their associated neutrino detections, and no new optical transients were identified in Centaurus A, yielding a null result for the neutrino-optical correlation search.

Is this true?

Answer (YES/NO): YES